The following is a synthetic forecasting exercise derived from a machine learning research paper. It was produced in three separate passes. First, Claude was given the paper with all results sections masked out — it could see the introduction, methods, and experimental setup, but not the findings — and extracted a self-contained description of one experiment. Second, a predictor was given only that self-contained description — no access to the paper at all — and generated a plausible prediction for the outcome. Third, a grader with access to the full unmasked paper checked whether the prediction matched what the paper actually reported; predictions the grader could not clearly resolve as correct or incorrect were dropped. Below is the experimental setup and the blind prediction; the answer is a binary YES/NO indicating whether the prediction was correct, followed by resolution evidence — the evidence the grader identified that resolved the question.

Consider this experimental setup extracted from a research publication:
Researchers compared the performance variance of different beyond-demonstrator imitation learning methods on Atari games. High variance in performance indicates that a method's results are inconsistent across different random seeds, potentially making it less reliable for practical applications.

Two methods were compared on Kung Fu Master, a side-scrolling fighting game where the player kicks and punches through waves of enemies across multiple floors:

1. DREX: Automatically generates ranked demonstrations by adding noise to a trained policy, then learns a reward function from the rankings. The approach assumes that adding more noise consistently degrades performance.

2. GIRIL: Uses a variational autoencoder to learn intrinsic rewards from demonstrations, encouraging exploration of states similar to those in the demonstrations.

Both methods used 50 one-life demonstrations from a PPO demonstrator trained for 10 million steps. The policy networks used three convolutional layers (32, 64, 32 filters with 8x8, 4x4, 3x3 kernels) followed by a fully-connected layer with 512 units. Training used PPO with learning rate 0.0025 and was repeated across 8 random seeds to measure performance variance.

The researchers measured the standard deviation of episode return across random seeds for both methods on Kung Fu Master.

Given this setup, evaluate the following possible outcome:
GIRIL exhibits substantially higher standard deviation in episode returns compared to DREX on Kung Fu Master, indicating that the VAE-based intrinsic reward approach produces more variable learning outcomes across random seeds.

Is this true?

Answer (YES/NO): NO